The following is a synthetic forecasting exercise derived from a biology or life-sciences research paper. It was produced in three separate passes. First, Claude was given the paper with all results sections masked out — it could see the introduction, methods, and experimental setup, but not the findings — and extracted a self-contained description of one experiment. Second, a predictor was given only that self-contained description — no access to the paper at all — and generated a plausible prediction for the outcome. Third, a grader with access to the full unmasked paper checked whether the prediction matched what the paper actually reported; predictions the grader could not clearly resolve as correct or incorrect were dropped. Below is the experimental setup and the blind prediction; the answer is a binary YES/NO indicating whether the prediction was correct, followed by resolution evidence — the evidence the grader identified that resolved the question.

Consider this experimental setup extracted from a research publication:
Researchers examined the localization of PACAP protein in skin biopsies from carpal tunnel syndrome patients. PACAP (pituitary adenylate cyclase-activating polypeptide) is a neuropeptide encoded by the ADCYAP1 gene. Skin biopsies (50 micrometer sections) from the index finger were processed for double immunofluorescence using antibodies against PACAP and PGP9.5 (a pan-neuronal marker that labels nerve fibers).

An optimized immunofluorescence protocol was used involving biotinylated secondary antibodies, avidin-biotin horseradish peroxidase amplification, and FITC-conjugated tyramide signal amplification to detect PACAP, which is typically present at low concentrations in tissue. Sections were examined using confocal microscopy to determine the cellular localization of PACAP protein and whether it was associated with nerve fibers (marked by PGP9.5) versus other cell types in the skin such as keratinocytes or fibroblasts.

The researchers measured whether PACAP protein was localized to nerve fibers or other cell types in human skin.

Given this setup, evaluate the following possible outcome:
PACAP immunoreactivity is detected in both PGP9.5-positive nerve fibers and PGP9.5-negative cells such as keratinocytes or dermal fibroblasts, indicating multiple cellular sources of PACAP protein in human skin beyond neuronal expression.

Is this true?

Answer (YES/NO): NO